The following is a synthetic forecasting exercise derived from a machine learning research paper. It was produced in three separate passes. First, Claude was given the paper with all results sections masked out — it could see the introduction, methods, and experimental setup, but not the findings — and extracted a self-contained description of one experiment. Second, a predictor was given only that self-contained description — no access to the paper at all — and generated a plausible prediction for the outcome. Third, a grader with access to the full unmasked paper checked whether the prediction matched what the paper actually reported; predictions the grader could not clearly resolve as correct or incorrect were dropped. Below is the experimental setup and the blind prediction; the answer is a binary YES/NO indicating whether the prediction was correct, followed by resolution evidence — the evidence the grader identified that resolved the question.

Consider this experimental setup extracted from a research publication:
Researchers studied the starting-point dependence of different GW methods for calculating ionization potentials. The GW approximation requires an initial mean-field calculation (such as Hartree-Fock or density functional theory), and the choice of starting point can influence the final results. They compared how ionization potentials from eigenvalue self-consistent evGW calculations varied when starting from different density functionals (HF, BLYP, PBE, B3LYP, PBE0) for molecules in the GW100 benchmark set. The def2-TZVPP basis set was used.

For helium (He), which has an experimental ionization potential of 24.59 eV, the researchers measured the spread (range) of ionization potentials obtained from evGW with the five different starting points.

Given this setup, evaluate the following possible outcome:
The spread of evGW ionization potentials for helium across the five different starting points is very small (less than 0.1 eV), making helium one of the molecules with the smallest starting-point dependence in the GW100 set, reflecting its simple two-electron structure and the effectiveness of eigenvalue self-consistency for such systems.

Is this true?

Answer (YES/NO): YES